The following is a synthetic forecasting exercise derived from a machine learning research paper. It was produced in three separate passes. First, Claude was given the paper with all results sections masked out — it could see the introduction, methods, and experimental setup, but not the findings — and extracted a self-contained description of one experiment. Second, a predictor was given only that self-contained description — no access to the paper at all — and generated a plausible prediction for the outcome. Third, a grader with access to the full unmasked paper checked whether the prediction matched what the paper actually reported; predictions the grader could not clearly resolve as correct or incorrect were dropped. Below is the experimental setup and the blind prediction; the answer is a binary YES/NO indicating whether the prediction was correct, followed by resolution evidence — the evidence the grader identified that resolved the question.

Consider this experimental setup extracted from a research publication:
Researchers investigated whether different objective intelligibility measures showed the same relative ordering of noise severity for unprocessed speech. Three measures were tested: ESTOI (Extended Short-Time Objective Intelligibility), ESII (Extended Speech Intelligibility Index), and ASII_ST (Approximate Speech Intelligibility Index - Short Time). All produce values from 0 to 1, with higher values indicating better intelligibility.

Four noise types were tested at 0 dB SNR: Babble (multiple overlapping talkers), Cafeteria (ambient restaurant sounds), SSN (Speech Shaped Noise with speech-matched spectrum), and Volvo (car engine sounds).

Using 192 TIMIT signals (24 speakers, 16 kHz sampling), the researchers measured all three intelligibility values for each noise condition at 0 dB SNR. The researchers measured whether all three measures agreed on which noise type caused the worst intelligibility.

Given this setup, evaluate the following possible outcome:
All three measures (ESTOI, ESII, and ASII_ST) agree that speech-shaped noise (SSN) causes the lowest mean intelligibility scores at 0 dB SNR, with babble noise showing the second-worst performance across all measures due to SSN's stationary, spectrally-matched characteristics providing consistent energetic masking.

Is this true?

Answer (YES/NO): NO